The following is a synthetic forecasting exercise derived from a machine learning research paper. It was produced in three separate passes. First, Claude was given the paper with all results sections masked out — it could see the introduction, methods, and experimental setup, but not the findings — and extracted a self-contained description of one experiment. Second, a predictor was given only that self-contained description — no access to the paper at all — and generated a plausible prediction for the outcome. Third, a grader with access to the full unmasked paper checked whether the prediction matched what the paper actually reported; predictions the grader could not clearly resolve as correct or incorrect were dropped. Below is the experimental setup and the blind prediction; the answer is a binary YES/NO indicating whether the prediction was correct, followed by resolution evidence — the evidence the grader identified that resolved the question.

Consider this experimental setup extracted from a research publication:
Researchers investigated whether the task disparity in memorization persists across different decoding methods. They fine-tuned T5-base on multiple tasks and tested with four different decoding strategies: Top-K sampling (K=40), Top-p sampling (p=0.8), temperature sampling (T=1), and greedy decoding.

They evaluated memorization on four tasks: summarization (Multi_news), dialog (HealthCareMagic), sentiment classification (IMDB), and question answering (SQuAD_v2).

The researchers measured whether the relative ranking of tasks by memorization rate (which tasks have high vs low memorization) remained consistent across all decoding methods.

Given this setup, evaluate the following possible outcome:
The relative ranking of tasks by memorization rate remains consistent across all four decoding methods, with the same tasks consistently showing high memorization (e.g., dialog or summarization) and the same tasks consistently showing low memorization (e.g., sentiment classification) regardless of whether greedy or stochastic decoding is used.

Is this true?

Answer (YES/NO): YES